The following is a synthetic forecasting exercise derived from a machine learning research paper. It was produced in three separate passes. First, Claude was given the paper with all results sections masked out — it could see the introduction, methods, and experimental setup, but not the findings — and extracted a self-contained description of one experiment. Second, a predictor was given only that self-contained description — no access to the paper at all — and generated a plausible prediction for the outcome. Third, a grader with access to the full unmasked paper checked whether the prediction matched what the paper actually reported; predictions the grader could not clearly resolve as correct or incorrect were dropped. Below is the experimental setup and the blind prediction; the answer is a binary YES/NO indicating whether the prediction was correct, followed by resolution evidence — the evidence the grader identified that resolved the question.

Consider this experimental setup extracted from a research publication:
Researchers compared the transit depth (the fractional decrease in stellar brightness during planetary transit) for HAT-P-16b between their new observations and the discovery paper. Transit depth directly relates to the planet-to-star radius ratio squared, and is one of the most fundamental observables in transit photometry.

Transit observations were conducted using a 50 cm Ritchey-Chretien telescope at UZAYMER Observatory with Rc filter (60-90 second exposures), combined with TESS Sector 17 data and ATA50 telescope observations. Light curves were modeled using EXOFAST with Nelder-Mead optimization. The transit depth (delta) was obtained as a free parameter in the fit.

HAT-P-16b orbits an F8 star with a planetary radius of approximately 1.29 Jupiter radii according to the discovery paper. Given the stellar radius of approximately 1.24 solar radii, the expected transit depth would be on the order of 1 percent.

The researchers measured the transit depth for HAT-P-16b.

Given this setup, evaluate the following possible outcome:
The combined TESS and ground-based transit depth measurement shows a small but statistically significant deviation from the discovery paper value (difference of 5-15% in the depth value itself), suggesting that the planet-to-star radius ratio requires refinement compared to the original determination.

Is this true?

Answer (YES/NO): NO